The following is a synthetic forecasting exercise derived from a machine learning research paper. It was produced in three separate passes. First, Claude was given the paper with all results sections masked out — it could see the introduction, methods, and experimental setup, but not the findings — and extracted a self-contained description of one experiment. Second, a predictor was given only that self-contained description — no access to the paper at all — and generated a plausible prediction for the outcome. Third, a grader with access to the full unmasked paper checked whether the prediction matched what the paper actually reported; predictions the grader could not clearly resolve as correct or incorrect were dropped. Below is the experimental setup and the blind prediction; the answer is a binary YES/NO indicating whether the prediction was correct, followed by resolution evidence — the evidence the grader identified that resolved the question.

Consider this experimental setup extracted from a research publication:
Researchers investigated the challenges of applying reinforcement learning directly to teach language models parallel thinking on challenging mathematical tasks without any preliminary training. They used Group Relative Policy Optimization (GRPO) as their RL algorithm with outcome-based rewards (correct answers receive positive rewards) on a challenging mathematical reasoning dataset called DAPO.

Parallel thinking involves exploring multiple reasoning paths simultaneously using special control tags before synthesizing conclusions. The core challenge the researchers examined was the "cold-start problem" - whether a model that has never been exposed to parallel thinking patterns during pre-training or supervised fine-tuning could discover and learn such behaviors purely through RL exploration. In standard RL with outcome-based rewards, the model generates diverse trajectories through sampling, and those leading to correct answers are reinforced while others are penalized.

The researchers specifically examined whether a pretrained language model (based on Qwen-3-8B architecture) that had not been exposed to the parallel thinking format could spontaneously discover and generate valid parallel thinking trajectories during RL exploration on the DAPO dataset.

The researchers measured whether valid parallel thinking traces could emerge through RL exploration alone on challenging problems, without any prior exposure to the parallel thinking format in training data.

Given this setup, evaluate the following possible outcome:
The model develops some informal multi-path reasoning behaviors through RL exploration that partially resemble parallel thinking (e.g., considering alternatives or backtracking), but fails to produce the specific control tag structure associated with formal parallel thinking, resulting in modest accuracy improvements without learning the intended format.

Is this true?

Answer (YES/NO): NO